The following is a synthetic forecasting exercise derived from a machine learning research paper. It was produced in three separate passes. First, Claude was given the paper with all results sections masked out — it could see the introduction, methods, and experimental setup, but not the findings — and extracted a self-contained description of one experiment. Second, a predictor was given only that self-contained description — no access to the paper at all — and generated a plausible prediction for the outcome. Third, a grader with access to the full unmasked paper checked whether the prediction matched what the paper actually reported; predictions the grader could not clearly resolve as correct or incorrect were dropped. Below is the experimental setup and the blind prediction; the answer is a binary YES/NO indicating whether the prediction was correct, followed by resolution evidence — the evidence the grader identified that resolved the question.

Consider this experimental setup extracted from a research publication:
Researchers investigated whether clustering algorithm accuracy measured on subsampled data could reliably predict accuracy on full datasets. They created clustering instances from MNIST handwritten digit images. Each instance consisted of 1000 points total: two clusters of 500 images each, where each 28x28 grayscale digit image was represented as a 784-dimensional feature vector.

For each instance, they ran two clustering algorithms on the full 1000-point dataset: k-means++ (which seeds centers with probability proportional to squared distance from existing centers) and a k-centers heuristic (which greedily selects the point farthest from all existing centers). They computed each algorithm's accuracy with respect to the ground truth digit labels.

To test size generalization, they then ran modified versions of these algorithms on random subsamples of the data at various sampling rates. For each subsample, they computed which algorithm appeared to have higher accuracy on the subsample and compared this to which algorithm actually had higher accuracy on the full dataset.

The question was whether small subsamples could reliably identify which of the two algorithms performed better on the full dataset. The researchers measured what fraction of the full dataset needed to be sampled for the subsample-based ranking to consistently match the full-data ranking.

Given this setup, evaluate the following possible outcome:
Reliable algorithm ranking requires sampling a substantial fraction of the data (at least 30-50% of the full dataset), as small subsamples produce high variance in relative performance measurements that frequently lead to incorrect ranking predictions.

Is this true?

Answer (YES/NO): NO